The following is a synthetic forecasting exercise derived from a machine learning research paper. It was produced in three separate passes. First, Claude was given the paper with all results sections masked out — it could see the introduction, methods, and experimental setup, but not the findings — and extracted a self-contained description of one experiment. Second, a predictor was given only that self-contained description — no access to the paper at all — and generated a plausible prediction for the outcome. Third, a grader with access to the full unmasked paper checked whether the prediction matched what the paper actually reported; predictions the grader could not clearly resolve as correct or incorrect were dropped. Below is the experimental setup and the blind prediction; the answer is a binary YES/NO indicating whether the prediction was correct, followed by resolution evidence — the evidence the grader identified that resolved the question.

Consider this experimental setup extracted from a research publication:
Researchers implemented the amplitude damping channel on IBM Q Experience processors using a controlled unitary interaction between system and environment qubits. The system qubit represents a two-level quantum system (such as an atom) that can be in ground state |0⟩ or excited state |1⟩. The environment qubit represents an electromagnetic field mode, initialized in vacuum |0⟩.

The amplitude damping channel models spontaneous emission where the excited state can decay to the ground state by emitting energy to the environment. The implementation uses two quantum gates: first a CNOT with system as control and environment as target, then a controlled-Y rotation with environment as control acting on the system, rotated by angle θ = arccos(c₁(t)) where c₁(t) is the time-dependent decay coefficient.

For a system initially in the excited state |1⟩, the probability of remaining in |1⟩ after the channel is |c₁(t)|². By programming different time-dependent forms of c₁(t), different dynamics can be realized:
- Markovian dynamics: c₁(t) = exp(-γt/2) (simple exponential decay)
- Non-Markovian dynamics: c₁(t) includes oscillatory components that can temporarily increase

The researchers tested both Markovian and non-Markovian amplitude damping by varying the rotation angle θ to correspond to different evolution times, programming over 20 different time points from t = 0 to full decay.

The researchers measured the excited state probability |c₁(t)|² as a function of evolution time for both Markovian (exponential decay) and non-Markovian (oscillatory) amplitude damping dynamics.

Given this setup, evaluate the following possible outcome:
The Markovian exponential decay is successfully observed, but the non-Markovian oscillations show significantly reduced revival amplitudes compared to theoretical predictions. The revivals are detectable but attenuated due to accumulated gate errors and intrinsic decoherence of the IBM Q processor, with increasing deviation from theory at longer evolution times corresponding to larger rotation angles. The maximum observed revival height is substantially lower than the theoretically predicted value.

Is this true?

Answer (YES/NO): NO